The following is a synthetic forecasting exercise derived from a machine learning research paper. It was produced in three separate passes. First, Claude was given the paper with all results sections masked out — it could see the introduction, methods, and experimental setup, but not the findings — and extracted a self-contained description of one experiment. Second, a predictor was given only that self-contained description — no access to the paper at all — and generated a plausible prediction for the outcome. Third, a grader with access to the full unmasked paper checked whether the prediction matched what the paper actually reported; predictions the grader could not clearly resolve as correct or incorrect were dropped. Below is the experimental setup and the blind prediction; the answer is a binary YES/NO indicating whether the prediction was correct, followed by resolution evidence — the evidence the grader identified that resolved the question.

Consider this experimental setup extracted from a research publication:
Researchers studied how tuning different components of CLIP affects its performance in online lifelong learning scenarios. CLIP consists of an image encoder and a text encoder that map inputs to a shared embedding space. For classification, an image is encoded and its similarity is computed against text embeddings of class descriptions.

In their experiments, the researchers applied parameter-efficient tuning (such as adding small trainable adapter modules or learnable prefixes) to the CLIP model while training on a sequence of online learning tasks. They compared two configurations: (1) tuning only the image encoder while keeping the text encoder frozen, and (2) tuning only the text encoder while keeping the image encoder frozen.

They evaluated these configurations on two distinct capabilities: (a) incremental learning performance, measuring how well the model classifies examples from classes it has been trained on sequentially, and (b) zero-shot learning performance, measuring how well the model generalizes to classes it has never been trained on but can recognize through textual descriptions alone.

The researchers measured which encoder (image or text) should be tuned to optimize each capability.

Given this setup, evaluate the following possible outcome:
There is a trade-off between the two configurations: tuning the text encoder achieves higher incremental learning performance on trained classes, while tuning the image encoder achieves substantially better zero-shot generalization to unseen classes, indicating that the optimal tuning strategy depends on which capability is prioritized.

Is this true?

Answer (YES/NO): NO